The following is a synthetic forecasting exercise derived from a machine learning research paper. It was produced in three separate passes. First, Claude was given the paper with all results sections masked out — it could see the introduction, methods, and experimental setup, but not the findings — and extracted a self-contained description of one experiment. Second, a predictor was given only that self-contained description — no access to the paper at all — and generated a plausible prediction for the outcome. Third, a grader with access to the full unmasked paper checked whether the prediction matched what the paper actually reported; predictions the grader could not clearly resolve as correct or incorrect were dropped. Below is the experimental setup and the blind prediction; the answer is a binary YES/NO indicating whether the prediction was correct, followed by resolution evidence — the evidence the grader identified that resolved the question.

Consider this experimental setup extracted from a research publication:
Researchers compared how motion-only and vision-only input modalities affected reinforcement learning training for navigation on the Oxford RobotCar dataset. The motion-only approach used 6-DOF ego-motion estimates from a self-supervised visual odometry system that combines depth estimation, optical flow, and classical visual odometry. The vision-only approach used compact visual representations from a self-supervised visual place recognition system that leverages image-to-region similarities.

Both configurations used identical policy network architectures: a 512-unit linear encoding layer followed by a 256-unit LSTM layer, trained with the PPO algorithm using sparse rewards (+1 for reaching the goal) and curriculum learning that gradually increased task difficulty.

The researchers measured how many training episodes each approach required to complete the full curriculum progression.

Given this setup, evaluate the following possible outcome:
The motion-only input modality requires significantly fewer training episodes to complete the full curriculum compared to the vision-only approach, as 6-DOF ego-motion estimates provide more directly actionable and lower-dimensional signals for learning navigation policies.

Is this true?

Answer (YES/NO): NO